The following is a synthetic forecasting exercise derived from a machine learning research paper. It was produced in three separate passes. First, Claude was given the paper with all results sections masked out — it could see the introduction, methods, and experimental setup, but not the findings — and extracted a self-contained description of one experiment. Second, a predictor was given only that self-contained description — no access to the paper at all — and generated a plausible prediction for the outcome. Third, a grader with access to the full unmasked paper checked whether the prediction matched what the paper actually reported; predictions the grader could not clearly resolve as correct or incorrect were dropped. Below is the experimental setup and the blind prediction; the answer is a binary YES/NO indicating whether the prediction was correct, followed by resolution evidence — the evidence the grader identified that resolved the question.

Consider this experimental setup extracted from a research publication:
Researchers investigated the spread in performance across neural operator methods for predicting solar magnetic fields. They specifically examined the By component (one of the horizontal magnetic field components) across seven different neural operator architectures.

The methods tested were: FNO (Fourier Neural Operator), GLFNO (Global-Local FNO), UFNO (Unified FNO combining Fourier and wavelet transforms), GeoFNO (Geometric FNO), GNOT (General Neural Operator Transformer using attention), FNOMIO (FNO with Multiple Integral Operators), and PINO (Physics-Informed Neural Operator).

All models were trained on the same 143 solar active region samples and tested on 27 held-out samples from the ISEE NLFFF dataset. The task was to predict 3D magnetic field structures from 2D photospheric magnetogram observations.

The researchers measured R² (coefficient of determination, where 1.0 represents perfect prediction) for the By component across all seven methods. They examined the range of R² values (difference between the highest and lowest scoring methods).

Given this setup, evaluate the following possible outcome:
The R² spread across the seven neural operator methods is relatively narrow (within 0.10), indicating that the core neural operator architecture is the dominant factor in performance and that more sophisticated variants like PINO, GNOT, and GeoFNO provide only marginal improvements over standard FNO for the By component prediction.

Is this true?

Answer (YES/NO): NO